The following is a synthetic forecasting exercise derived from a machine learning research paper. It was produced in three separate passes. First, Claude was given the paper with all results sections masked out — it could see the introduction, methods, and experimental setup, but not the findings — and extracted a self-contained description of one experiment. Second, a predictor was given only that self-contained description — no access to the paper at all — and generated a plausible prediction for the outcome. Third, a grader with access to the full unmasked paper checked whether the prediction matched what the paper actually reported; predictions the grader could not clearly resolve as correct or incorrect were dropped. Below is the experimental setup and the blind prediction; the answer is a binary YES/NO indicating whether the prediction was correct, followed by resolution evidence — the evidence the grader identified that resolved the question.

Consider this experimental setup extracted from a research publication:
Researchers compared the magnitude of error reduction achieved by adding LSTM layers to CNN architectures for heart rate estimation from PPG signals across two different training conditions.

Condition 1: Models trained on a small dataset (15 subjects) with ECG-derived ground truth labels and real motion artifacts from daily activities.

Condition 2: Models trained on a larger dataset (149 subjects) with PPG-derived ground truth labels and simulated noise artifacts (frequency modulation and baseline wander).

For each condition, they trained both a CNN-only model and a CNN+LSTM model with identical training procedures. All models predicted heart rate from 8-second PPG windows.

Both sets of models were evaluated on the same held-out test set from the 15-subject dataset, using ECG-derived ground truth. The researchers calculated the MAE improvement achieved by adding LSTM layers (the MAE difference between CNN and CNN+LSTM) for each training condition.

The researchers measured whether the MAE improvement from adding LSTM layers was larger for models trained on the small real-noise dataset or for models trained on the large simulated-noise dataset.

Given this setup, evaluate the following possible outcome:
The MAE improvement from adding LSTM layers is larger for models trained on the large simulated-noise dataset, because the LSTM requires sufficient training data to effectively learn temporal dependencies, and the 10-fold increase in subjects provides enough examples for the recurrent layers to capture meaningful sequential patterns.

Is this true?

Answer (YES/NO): YES